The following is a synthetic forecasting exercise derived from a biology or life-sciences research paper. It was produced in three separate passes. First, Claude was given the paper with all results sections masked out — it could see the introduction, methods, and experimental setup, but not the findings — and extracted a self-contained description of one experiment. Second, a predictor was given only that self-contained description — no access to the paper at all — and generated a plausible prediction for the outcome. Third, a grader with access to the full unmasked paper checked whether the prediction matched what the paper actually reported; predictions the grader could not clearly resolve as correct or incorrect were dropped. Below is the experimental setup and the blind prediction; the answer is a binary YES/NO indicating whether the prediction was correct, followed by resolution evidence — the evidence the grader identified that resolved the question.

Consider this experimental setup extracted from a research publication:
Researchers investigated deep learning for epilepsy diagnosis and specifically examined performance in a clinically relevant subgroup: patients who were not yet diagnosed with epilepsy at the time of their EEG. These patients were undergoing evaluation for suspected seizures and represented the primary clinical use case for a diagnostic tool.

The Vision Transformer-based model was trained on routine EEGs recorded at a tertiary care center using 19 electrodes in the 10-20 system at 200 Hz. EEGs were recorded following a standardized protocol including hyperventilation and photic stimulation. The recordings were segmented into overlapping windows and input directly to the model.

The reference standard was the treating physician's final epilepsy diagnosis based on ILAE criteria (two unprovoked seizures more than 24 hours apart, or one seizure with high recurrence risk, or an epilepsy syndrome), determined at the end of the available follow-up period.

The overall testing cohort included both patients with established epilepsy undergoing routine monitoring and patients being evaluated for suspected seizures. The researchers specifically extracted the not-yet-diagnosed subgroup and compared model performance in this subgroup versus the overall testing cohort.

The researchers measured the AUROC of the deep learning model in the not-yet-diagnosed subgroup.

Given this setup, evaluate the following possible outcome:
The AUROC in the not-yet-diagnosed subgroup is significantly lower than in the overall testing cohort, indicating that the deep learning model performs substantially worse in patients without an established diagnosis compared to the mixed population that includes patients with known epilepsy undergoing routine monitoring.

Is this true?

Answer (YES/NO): NO